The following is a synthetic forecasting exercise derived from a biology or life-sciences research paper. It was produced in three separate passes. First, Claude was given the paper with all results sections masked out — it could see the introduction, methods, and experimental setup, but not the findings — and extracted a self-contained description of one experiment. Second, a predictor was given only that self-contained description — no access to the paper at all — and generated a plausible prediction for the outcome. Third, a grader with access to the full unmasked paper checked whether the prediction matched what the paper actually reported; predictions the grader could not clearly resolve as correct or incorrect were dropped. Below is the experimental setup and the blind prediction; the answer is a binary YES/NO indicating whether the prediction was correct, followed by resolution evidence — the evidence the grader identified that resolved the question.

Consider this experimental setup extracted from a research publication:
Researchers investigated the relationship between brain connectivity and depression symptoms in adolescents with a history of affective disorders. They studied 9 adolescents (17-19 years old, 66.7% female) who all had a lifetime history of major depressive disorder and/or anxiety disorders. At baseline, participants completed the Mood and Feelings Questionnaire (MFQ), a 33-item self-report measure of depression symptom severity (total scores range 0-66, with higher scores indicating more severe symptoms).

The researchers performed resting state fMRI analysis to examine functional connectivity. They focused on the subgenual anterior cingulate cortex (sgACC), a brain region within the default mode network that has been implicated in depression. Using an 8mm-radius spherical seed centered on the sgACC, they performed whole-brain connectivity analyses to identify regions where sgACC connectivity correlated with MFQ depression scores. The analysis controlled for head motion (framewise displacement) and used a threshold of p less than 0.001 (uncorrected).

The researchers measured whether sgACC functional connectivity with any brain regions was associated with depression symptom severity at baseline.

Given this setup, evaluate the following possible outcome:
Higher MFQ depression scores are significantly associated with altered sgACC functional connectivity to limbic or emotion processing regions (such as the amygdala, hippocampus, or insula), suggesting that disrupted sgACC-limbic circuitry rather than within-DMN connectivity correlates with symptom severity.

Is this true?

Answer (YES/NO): NO